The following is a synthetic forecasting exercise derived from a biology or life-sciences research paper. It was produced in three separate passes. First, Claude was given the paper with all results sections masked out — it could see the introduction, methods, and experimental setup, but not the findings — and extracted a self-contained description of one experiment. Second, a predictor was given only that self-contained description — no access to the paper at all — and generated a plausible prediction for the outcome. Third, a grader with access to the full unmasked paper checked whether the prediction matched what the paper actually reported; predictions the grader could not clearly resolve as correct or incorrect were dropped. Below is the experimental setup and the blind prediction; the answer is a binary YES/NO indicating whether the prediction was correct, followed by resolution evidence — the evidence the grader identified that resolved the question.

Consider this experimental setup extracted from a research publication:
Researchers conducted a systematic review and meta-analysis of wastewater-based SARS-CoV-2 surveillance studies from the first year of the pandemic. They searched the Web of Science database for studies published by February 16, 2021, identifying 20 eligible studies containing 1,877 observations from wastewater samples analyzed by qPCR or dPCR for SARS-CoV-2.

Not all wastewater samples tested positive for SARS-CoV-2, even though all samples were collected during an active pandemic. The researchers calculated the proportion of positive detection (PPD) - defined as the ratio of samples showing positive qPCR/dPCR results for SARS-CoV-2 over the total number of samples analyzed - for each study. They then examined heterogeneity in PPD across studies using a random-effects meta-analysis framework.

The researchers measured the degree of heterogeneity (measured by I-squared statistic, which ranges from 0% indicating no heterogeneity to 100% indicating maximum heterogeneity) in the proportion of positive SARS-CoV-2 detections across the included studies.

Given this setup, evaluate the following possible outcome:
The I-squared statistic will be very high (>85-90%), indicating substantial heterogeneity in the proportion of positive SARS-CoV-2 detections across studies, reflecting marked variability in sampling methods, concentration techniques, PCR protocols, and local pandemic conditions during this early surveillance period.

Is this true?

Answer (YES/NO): YES